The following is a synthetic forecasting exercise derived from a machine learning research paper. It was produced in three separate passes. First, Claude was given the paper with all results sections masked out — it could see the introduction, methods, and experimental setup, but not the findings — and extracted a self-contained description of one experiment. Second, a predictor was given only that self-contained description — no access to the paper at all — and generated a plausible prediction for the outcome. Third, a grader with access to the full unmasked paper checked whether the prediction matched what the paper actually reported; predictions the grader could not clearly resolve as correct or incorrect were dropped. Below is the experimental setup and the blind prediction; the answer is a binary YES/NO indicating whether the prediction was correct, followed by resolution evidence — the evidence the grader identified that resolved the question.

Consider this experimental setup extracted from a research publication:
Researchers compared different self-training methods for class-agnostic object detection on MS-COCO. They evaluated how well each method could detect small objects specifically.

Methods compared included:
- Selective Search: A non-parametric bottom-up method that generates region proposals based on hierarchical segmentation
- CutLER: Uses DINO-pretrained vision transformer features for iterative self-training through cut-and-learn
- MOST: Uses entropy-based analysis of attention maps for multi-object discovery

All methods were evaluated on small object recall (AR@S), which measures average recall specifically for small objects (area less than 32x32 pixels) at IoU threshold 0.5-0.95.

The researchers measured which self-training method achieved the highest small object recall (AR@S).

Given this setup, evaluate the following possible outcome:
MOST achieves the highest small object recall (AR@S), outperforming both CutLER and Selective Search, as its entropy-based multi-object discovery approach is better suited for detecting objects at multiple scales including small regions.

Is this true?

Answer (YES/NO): NO